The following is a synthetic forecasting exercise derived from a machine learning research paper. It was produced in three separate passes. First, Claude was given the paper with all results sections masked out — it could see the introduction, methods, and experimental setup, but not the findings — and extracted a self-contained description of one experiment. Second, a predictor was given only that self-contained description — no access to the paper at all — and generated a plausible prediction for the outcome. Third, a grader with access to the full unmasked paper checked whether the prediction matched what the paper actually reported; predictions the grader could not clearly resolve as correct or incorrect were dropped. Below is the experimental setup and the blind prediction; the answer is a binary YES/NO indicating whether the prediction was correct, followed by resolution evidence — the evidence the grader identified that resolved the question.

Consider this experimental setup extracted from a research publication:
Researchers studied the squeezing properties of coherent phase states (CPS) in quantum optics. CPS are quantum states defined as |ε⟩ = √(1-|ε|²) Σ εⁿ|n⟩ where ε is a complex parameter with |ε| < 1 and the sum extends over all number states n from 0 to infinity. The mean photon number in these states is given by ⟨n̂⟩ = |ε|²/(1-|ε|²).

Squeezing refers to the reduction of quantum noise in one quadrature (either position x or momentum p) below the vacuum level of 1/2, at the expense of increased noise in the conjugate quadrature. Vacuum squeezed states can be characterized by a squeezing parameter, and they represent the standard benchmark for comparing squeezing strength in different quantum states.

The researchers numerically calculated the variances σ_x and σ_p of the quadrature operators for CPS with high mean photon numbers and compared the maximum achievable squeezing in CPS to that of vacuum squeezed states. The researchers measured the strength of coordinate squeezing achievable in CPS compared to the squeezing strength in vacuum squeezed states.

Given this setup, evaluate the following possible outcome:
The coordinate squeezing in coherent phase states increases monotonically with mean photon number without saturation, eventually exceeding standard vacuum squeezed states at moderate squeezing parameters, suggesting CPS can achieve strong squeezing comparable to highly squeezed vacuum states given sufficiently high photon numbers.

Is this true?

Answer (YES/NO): NO